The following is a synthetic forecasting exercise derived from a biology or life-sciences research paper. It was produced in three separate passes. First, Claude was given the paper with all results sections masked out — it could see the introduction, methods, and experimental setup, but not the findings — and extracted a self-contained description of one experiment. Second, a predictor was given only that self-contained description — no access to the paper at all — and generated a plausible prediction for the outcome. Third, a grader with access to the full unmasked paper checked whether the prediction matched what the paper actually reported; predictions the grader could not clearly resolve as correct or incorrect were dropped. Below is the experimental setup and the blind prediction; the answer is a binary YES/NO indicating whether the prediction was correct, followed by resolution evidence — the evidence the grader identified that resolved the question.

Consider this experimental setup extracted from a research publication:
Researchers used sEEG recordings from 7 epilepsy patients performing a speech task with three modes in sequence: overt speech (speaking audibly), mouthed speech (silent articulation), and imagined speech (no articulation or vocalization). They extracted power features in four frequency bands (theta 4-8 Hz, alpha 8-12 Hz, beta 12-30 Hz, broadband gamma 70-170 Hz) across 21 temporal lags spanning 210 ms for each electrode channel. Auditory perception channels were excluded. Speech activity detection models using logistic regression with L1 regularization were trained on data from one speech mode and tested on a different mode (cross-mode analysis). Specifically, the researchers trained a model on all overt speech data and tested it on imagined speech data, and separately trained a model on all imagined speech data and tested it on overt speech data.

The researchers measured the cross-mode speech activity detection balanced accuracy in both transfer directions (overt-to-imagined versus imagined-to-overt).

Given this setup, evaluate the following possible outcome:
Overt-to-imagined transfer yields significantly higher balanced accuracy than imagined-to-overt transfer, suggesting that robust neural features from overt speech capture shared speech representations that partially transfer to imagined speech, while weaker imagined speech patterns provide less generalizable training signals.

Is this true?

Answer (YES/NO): NO